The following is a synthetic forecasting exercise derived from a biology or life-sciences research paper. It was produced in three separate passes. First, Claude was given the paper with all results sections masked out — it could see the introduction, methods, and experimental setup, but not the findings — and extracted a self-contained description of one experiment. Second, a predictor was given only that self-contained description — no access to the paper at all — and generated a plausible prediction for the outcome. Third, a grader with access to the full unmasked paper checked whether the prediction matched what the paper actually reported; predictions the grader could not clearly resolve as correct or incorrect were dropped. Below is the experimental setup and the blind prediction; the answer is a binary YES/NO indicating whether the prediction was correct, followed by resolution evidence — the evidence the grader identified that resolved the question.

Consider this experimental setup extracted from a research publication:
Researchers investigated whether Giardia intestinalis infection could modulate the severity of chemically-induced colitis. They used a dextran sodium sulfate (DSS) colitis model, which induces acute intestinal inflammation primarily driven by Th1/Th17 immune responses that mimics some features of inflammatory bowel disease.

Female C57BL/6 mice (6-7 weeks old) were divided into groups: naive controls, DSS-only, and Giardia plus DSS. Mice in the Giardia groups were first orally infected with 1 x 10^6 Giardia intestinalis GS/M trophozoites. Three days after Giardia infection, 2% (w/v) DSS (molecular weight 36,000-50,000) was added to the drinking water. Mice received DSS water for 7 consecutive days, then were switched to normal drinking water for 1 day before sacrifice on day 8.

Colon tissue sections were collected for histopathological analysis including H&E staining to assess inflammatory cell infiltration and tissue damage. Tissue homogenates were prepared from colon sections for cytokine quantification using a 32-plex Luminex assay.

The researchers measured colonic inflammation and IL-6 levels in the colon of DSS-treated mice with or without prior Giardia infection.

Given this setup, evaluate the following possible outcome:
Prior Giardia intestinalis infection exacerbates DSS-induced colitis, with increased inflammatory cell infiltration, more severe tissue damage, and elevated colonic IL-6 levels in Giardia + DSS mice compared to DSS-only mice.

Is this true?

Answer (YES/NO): NO